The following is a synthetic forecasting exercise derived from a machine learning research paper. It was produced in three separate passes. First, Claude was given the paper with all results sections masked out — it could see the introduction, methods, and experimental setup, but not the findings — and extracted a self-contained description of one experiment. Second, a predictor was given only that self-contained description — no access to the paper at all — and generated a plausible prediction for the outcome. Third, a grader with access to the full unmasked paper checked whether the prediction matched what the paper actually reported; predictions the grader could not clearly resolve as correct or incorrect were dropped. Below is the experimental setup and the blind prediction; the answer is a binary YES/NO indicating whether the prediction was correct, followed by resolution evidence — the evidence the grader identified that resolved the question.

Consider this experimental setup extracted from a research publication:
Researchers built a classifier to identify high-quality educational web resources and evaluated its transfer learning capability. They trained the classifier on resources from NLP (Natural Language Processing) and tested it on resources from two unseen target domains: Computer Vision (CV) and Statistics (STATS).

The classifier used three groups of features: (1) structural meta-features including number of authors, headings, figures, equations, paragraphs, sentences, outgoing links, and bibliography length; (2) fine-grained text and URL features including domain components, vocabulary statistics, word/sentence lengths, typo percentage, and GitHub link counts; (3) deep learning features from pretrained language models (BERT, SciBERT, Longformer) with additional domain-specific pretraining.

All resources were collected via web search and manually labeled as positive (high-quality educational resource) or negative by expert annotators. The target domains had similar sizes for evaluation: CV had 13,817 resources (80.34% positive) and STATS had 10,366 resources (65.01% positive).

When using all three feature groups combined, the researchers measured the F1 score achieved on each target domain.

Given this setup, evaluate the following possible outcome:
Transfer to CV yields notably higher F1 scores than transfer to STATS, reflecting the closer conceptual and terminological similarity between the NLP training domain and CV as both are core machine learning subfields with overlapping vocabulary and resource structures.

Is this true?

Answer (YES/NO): YES